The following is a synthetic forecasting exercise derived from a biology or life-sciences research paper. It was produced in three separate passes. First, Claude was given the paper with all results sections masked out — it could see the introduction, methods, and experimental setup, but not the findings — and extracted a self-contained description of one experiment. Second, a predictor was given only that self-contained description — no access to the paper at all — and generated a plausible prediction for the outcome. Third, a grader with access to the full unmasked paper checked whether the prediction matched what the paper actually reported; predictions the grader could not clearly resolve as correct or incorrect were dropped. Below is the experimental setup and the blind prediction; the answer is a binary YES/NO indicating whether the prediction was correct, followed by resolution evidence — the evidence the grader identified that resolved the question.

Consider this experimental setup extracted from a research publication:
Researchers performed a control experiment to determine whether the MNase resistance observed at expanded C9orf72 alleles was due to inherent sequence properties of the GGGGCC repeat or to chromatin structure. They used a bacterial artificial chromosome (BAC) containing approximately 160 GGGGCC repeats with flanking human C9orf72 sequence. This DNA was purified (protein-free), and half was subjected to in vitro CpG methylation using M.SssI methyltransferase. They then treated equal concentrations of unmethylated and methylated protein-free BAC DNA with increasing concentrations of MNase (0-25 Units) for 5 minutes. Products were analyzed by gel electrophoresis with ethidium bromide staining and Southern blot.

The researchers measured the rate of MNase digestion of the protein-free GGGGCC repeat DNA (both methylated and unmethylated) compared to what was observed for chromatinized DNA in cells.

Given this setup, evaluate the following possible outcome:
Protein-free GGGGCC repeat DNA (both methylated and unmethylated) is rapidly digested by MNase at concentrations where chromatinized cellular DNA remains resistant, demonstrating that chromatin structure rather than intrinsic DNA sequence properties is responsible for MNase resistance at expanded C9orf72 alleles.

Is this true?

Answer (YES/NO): YES